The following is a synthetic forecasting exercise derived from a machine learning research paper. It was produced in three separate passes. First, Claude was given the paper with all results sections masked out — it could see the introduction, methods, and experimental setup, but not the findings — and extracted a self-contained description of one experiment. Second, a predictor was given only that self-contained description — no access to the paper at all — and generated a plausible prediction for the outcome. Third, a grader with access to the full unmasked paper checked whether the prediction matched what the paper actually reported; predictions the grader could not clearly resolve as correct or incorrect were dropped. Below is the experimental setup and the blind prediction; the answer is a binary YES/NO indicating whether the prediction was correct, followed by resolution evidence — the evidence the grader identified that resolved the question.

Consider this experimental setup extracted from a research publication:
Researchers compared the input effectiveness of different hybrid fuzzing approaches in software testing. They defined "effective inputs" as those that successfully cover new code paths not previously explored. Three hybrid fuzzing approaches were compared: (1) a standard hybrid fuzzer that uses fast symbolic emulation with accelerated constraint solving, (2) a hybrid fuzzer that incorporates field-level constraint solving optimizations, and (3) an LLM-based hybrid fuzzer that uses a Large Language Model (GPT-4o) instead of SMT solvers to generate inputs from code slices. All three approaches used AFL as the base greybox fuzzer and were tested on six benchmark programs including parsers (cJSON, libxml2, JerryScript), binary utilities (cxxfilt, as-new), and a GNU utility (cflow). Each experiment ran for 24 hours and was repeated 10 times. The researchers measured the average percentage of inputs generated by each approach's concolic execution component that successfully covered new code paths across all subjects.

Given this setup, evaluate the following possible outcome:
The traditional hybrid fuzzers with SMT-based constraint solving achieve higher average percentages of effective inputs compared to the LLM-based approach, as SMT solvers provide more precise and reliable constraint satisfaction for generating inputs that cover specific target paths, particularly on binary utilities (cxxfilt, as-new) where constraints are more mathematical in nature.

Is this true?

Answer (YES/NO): NO